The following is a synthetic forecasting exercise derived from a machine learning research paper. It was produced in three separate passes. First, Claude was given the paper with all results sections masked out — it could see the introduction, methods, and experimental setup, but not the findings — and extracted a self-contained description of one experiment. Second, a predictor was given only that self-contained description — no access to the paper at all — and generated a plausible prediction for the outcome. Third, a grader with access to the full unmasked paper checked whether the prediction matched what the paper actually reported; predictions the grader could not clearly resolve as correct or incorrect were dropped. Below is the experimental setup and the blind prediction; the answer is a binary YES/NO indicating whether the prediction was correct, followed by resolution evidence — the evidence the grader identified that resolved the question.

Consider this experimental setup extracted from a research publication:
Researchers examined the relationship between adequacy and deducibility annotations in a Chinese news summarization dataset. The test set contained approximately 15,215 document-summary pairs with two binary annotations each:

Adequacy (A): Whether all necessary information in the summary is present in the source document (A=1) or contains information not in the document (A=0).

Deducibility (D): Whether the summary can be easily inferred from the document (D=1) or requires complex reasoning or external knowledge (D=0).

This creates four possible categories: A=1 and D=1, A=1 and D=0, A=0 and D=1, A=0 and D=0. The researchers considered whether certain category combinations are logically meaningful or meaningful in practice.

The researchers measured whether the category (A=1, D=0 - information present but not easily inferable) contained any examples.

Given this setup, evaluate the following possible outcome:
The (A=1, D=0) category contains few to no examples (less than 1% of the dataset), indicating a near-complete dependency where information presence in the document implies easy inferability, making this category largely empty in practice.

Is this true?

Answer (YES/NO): YES